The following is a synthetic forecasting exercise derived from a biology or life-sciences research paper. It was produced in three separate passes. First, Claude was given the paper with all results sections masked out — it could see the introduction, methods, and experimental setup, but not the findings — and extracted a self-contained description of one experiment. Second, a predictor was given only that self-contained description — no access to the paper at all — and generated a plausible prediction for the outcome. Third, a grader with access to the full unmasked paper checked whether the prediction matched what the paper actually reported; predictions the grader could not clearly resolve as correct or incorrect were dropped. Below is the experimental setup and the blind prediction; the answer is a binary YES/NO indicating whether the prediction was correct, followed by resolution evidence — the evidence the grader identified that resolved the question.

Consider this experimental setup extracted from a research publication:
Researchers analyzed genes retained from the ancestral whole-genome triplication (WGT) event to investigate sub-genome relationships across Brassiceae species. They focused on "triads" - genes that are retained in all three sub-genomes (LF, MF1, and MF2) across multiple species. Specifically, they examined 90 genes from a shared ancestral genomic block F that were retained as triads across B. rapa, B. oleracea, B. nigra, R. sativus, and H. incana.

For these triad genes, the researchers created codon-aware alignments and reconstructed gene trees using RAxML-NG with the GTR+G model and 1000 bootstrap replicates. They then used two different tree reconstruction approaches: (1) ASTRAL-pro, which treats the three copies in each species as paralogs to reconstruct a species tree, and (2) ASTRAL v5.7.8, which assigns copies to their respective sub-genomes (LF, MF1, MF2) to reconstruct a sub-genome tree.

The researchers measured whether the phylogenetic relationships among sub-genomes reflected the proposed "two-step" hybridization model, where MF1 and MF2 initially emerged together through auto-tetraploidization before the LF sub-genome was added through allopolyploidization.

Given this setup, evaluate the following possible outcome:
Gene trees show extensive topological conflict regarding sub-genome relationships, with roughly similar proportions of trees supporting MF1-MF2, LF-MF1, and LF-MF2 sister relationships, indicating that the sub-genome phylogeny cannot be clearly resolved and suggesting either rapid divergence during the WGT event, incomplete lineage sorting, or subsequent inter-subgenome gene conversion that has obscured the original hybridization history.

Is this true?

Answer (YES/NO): NO